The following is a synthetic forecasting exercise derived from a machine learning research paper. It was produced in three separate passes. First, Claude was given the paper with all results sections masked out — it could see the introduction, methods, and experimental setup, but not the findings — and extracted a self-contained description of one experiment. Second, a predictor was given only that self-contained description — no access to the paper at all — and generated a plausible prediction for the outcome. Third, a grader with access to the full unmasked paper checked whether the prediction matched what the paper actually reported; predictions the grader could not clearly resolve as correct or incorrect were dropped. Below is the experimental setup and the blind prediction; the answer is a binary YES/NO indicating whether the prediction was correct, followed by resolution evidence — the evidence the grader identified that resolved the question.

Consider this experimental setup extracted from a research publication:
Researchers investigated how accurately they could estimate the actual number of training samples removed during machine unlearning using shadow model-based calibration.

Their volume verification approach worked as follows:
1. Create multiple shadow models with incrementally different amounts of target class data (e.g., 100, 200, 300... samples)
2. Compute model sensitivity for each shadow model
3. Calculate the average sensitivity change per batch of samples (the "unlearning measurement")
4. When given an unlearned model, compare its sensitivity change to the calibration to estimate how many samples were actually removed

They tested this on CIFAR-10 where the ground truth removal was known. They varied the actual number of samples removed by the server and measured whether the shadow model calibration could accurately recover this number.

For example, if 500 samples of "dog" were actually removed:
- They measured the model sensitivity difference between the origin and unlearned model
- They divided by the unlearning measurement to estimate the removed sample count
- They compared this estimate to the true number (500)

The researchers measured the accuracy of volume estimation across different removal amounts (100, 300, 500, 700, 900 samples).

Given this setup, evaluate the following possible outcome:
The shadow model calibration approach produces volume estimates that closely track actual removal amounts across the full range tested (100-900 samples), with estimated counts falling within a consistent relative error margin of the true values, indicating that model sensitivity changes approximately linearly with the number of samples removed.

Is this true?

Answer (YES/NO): NO